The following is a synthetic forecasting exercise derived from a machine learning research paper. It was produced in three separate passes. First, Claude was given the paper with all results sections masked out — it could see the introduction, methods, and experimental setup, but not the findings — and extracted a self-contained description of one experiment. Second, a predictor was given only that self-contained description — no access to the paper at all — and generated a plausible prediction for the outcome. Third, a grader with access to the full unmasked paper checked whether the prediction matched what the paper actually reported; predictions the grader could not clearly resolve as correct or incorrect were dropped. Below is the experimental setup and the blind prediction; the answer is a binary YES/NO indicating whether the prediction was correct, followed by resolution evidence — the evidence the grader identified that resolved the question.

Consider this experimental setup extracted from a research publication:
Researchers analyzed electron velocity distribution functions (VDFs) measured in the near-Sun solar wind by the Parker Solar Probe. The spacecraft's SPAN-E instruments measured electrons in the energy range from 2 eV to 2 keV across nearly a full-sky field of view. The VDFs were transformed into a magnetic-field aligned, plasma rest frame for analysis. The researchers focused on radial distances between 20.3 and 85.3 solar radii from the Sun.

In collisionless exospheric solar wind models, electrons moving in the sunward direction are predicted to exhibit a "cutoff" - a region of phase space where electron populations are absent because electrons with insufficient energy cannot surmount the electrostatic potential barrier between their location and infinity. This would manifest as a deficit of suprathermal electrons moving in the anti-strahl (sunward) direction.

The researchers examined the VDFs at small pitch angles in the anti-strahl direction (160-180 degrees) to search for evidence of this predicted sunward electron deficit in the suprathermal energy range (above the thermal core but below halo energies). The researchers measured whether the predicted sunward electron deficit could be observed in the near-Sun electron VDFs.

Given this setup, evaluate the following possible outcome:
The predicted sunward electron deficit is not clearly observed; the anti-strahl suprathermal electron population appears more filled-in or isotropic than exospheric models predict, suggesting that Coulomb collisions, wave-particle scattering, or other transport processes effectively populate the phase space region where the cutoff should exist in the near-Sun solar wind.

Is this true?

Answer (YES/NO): NO